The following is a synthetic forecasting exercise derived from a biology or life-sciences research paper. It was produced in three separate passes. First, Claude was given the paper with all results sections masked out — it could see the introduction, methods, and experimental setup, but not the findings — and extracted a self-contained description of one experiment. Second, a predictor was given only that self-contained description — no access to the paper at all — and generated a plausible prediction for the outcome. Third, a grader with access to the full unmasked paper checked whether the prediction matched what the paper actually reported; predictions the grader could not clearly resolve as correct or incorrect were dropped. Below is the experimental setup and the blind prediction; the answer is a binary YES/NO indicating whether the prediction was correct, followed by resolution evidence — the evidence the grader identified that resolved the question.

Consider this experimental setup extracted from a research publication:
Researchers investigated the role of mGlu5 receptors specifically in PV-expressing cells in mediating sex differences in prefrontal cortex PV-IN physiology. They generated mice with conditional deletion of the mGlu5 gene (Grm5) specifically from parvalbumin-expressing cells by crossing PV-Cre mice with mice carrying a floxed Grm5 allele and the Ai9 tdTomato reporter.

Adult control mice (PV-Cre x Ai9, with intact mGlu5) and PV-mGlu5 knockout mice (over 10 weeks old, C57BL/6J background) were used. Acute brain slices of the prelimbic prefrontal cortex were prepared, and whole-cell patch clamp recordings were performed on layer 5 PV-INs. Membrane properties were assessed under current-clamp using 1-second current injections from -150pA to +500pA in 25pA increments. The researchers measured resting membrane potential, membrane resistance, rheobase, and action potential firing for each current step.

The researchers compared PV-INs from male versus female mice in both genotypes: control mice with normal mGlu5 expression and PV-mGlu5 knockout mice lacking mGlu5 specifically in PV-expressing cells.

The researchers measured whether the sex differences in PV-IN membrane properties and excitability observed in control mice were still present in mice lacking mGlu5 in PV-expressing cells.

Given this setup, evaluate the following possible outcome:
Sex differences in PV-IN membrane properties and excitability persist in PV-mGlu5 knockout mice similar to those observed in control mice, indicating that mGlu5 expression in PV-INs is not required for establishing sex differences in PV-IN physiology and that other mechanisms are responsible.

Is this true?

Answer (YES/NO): NO